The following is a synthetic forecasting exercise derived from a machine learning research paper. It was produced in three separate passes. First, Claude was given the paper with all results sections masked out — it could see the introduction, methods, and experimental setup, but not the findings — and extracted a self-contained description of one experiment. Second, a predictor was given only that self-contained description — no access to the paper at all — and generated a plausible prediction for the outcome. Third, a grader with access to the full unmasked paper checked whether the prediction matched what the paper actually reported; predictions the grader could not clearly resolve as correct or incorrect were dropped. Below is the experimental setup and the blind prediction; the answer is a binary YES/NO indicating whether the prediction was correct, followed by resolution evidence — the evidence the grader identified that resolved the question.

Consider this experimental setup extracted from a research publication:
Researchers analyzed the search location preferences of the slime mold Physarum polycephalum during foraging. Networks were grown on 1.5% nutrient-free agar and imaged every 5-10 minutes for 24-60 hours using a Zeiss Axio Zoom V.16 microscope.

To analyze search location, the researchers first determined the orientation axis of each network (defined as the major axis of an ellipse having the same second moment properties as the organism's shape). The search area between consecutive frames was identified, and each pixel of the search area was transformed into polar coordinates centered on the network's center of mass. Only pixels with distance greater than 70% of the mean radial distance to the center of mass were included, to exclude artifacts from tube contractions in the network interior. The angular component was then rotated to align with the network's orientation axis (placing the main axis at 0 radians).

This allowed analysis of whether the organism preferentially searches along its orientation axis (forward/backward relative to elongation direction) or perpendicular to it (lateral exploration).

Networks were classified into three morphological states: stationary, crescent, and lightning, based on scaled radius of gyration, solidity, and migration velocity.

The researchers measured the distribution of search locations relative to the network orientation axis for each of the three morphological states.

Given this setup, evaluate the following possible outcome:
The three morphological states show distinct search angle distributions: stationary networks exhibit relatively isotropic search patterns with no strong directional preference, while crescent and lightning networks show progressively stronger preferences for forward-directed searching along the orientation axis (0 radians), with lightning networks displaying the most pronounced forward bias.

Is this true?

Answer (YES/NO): NO